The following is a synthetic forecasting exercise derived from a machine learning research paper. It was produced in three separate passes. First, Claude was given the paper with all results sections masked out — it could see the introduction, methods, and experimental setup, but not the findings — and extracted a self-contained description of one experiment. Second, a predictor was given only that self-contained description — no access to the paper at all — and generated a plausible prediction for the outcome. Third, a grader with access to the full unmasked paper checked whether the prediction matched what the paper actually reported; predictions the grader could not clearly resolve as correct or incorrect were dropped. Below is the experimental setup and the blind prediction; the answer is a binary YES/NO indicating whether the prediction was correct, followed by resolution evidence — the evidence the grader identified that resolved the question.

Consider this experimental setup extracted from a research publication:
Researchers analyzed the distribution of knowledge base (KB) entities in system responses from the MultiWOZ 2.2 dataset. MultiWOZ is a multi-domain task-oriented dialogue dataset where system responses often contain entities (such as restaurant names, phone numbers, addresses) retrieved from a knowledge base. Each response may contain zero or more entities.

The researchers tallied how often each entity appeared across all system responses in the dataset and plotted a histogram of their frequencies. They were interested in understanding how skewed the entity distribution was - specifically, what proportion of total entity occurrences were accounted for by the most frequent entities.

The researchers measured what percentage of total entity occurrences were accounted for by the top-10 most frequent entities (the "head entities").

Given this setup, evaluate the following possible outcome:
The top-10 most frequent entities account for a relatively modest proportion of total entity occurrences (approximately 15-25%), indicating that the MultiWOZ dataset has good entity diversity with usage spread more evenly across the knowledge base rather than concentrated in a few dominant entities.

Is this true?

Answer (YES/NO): NO